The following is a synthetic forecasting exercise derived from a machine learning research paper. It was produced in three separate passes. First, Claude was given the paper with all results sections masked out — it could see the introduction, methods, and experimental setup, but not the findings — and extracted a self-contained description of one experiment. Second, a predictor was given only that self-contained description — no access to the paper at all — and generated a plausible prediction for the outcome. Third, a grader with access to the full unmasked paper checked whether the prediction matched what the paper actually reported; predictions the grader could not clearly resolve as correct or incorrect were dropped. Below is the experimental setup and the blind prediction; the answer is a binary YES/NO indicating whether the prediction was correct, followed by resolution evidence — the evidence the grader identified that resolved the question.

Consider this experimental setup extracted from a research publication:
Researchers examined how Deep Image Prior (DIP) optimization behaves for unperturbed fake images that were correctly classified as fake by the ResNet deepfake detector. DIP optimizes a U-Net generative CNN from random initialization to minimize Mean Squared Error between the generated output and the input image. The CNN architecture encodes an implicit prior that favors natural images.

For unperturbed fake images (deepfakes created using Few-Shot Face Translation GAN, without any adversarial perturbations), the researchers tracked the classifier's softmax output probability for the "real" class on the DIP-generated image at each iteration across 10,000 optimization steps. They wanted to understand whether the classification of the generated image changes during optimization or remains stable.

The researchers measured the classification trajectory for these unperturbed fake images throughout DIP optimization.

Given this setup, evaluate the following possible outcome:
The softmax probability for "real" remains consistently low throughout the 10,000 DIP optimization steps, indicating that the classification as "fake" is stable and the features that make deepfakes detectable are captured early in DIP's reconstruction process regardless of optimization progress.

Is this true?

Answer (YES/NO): YES